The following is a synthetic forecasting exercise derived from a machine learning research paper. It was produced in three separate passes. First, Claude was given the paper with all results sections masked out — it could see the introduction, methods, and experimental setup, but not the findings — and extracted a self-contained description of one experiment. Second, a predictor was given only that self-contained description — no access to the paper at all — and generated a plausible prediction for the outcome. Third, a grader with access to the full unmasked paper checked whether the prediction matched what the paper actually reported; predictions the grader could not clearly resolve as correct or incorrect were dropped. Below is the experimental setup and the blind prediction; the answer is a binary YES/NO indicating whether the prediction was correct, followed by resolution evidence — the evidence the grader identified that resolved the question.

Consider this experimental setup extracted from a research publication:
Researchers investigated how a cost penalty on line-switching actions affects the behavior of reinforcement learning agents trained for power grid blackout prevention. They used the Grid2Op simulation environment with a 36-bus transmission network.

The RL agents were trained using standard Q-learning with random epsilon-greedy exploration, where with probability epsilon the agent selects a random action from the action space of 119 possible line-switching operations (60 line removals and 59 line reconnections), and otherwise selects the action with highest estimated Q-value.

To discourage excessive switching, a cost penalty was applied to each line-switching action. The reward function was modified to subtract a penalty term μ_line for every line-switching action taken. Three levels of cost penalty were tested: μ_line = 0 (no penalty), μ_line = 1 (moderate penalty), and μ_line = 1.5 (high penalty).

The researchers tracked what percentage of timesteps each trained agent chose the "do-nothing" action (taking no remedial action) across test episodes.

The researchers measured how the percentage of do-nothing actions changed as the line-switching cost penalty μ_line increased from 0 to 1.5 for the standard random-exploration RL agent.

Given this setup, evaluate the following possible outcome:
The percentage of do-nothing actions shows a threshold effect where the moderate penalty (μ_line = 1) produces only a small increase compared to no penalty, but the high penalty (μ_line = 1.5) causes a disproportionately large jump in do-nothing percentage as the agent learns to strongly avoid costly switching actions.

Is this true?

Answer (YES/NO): NO